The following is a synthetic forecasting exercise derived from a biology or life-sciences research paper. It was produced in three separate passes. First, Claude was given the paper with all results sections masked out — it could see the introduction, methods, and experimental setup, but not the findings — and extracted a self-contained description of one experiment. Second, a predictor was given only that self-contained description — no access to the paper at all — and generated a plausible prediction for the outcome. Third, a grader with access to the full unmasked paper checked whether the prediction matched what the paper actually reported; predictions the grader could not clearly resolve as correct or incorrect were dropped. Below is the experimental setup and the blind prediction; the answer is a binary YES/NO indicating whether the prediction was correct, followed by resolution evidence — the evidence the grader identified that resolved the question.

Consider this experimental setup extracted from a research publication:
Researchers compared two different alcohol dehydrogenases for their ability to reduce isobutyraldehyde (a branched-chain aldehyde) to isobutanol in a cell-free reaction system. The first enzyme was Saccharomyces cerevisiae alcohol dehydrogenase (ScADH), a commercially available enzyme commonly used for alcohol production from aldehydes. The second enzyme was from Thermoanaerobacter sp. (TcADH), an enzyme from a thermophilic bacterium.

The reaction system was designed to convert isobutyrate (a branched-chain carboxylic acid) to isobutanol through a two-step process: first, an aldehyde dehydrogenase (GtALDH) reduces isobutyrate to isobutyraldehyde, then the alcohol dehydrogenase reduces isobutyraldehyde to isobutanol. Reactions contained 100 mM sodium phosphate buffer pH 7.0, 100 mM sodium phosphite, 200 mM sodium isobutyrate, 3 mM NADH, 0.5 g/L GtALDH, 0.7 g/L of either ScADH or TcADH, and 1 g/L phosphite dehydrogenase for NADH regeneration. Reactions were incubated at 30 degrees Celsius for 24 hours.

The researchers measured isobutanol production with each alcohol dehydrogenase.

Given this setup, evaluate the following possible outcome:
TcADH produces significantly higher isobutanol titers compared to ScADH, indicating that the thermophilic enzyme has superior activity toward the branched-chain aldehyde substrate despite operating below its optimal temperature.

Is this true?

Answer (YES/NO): NO